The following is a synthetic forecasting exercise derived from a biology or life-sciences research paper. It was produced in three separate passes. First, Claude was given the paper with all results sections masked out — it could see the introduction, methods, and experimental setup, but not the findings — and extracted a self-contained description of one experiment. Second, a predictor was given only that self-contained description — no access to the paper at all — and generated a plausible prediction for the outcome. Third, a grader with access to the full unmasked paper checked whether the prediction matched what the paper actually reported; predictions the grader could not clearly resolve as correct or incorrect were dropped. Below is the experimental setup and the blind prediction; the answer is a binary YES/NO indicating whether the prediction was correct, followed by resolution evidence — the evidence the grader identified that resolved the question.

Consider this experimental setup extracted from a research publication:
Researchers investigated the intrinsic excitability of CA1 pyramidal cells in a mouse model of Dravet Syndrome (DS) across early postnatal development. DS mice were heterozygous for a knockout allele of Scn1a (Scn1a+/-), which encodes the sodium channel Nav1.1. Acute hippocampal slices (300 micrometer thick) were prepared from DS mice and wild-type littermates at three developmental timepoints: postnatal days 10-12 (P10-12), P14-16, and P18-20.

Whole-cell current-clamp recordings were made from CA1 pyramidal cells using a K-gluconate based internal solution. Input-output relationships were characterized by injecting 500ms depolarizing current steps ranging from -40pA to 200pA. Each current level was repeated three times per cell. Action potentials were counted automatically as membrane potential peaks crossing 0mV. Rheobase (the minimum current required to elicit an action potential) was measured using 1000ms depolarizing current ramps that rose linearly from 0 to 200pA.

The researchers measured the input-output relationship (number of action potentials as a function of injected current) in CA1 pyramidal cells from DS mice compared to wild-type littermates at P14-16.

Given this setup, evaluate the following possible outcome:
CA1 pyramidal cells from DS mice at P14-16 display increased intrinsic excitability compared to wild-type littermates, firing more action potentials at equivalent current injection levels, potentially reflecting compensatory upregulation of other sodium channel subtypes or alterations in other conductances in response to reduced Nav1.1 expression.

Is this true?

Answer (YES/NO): NO